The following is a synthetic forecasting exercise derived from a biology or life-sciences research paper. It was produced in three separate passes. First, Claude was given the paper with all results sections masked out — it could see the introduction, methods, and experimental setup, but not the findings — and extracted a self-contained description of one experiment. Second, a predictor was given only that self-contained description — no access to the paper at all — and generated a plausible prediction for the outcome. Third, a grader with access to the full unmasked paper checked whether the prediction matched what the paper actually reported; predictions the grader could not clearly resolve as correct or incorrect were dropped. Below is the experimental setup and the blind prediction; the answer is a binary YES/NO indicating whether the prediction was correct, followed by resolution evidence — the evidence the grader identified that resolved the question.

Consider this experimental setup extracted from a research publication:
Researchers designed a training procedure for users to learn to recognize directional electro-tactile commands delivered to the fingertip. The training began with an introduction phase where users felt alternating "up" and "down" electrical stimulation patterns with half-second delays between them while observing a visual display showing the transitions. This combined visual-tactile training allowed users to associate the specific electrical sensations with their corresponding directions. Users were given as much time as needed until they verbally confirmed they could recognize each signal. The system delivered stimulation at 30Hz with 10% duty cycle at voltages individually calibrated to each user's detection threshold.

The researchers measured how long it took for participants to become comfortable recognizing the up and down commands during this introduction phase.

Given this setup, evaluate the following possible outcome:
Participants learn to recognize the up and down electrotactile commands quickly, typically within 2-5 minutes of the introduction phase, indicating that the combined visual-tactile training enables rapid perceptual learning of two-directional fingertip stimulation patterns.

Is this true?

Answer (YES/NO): YES